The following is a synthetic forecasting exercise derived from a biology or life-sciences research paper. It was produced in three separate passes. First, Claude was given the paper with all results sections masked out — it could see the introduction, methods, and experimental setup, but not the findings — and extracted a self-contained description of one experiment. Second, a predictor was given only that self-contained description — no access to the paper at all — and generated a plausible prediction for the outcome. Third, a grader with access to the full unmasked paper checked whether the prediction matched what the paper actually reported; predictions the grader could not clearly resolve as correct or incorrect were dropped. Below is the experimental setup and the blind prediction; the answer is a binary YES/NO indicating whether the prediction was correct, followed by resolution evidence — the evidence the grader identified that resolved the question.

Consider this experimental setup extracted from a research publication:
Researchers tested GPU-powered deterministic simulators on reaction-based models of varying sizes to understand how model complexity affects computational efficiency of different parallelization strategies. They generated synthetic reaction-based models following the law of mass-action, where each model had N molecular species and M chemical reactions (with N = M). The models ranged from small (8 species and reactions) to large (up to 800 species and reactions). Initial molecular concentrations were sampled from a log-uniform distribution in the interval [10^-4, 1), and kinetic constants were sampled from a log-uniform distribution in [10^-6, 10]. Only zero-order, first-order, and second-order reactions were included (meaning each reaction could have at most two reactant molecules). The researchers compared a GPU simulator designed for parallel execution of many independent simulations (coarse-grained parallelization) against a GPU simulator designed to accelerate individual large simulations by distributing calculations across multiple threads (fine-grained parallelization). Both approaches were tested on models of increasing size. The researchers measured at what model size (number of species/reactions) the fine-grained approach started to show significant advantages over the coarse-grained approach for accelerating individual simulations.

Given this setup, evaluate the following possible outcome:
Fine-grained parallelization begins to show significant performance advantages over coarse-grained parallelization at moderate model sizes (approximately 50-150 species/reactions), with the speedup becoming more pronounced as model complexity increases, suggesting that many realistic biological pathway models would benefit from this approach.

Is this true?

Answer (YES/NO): NO